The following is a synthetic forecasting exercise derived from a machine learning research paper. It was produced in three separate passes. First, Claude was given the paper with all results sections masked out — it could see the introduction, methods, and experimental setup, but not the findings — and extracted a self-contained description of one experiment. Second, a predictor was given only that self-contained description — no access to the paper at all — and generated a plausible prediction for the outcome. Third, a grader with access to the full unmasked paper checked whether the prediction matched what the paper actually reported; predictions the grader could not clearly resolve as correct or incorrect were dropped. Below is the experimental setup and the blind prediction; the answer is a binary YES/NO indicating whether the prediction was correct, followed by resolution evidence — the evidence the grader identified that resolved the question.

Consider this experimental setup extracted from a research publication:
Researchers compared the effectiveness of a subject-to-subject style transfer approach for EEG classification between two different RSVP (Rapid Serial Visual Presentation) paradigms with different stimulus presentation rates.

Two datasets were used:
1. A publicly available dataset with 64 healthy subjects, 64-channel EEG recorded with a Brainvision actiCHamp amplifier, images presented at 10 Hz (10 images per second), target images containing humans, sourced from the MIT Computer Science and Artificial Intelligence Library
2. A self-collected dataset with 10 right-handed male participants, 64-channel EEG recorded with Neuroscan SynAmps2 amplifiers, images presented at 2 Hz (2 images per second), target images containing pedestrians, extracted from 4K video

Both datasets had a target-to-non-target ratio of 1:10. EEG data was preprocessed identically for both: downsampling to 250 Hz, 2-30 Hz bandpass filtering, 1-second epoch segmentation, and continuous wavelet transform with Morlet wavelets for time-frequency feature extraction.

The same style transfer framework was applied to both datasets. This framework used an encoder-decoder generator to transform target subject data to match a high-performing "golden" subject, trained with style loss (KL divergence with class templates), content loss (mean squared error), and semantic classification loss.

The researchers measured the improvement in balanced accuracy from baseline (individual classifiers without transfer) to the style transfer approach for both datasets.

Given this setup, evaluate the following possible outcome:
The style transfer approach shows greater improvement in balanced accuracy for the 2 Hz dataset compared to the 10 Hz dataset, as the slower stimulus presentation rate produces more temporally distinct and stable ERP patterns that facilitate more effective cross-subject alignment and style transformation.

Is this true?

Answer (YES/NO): YES